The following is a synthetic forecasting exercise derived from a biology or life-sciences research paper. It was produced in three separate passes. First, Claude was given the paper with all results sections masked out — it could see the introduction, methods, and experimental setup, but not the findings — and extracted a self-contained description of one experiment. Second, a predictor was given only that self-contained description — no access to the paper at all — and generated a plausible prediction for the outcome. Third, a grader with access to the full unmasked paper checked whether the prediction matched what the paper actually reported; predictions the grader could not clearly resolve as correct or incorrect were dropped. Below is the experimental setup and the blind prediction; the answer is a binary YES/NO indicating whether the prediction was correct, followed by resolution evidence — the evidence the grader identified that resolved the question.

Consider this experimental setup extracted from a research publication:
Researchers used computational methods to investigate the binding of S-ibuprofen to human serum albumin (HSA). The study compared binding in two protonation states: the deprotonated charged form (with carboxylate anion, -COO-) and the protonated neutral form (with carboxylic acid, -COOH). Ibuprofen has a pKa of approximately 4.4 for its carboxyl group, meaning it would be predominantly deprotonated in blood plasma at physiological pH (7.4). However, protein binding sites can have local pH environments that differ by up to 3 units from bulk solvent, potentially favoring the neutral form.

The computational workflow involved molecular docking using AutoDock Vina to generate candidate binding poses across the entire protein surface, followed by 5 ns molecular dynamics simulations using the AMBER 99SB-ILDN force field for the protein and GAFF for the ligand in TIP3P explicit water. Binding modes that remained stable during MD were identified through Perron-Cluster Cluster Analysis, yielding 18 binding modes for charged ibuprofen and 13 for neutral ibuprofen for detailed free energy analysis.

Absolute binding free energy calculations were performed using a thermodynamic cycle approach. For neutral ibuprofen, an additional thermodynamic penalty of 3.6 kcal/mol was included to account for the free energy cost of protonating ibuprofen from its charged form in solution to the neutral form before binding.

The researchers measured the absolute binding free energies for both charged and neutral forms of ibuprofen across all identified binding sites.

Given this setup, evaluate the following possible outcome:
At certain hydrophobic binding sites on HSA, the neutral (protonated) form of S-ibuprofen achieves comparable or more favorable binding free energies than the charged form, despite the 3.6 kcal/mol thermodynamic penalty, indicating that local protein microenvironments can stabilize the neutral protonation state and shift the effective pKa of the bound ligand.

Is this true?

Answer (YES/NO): NO